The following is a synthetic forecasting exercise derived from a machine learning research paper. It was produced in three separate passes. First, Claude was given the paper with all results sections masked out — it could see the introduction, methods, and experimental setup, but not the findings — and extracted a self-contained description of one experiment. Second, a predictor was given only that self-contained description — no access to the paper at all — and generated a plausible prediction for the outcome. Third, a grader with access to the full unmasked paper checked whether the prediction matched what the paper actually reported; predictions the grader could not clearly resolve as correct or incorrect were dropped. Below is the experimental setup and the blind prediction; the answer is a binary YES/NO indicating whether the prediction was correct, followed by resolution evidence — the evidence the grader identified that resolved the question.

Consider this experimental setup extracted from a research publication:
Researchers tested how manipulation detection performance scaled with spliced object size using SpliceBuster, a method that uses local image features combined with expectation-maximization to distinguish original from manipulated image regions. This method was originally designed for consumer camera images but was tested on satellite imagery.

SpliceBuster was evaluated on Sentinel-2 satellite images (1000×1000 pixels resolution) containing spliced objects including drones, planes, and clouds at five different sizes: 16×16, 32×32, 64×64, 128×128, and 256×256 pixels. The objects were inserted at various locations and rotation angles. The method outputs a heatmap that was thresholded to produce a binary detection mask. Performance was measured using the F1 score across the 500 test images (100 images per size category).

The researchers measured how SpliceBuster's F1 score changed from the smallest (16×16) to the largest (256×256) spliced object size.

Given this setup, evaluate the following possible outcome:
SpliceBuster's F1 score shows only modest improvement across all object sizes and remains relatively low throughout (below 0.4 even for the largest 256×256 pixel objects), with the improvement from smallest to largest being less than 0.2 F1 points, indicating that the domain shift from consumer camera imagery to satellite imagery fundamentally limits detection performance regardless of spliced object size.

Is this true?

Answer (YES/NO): NO